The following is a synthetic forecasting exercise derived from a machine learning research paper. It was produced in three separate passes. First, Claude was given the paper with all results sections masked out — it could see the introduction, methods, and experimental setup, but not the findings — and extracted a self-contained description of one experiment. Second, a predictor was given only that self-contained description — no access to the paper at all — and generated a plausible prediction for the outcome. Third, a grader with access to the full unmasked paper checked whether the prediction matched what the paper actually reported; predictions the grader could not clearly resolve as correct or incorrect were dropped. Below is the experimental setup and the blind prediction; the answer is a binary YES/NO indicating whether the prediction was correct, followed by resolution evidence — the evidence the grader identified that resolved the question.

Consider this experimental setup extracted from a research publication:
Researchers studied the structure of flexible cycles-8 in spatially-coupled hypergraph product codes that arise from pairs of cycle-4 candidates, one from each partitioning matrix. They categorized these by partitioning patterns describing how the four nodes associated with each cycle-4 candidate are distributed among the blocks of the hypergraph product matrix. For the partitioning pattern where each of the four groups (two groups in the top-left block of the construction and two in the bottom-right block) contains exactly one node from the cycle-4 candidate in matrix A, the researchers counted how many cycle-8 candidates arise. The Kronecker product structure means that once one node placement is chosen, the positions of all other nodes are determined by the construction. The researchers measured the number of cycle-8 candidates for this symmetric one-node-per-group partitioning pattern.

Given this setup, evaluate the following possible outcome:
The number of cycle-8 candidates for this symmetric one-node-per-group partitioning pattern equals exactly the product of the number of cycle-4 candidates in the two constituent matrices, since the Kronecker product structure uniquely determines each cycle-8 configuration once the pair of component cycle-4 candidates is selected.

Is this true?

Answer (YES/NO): NO